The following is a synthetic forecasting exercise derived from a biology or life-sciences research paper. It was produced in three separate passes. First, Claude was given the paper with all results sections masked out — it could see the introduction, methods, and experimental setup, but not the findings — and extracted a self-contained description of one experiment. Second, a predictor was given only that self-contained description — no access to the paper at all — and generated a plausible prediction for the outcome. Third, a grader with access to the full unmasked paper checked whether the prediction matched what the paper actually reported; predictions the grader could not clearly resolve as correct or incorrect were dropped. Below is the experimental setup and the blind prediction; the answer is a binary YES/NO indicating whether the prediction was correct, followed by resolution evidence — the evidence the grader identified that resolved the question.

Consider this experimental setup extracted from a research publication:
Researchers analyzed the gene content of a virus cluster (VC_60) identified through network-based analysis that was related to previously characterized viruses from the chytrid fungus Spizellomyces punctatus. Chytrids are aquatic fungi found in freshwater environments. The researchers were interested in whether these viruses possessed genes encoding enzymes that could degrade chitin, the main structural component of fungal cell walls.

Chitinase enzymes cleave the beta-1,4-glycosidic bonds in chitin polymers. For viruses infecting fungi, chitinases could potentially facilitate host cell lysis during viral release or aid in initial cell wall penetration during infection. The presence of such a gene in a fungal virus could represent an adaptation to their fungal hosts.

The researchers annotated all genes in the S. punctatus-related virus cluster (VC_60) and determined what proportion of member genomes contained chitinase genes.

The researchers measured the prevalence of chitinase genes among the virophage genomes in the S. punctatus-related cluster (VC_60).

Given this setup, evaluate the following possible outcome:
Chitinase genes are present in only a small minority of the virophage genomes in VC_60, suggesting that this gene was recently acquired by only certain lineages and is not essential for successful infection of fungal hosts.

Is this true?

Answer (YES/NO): NO